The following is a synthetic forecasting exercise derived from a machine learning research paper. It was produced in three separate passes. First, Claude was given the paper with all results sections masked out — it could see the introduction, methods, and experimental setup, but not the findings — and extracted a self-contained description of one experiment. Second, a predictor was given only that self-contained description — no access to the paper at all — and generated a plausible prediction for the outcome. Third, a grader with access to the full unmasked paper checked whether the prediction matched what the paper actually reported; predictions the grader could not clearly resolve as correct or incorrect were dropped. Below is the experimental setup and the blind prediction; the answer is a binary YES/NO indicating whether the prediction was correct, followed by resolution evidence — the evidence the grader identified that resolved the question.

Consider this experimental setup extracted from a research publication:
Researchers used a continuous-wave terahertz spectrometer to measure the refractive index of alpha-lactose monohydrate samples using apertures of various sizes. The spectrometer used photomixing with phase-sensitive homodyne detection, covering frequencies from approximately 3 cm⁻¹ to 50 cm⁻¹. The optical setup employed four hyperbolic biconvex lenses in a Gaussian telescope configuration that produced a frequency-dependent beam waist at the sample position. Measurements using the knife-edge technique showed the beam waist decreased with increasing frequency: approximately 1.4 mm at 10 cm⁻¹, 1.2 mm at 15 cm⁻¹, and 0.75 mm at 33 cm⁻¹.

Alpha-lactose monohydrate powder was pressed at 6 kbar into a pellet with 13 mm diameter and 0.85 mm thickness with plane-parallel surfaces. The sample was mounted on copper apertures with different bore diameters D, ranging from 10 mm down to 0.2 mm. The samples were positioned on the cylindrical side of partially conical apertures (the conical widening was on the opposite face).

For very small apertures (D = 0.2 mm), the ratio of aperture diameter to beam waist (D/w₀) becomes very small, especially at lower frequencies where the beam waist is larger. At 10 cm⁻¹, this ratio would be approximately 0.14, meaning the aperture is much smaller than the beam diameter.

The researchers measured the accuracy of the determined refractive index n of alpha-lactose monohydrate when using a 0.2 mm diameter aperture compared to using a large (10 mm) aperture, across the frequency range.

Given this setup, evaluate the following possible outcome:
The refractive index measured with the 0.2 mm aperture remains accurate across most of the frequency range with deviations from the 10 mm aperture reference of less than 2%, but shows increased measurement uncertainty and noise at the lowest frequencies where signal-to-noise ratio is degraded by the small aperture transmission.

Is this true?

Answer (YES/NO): NO